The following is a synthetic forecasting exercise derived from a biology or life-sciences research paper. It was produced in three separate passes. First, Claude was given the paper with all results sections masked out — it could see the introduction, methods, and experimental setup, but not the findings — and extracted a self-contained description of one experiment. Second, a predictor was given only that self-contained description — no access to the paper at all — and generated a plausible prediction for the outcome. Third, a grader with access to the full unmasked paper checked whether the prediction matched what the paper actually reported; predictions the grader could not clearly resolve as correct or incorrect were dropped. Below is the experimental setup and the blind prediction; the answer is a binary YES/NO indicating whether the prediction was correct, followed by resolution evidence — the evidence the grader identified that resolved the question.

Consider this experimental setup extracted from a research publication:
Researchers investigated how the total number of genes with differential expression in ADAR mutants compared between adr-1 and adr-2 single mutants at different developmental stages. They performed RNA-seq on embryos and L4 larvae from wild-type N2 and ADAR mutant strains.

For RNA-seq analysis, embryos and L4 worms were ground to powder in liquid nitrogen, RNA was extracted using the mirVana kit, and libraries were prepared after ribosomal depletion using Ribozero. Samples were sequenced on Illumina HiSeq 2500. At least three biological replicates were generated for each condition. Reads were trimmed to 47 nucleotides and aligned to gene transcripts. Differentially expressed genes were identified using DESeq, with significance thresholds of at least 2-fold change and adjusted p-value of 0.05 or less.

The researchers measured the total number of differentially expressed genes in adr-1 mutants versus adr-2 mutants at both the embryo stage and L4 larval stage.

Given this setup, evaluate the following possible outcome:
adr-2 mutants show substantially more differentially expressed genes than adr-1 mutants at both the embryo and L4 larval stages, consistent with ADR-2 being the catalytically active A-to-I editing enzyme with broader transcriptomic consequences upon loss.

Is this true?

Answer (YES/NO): NO